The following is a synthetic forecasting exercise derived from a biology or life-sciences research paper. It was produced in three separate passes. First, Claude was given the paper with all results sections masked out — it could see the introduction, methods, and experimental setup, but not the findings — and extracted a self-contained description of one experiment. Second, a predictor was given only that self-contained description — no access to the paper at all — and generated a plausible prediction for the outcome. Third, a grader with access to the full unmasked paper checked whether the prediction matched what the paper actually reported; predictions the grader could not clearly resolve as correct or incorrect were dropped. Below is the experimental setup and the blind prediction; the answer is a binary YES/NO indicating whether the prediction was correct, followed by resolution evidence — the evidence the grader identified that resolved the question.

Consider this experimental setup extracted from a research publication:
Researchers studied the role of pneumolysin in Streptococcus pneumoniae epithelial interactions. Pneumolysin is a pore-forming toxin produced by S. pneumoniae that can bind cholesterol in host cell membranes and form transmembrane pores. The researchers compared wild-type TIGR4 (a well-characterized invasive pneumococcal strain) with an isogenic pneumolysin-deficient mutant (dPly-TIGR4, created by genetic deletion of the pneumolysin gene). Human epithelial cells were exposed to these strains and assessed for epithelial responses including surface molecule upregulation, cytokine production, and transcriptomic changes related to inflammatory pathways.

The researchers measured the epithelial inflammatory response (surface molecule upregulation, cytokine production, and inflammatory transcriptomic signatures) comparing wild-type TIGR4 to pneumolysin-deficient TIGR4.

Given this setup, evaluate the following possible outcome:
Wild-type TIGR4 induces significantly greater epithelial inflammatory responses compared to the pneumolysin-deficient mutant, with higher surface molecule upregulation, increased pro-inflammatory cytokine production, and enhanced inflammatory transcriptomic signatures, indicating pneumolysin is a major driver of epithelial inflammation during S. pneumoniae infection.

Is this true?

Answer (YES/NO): YES